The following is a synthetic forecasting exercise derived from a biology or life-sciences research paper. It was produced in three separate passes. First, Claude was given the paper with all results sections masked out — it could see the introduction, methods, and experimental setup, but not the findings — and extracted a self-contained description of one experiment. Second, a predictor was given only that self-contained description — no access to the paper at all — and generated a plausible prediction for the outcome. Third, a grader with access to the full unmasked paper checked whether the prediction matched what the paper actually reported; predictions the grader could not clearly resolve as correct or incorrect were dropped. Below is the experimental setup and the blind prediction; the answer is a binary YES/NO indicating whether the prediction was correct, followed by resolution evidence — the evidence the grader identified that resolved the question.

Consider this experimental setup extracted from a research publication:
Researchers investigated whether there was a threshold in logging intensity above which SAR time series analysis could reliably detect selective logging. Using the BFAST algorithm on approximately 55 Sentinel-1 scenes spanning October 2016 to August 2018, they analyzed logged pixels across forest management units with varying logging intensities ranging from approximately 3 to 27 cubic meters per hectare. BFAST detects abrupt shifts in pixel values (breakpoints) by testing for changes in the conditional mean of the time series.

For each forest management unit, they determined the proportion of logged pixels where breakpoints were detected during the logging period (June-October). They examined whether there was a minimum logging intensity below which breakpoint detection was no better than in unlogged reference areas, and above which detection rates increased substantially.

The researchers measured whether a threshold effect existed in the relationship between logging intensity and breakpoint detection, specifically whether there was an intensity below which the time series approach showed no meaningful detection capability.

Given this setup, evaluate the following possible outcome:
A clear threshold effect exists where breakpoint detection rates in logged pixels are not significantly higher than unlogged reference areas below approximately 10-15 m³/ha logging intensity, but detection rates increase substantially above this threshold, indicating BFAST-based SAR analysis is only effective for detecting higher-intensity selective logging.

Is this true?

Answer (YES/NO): NO